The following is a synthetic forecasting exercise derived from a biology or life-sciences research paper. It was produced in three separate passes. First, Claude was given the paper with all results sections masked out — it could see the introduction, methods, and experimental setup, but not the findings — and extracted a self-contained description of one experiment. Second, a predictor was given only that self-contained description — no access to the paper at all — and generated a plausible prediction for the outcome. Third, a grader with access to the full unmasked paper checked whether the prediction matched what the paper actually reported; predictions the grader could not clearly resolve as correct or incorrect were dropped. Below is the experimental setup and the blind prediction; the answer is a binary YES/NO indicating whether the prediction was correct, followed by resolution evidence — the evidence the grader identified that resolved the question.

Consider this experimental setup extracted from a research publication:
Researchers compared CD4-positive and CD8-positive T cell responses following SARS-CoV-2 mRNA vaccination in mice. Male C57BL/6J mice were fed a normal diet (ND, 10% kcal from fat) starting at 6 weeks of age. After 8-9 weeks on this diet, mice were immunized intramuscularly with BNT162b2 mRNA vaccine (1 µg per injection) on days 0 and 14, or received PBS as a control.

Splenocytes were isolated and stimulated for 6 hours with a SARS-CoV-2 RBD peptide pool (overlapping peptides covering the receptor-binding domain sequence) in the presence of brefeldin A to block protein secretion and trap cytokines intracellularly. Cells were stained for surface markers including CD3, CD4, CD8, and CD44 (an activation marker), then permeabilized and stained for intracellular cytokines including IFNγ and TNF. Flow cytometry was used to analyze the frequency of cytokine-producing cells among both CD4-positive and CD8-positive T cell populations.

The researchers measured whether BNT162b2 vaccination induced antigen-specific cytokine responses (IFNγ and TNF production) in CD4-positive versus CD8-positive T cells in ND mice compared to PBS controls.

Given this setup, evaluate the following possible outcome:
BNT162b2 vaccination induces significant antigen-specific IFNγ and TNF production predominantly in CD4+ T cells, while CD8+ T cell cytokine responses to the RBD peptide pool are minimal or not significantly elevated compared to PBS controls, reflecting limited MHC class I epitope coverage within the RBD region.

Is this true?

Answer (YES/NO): NO